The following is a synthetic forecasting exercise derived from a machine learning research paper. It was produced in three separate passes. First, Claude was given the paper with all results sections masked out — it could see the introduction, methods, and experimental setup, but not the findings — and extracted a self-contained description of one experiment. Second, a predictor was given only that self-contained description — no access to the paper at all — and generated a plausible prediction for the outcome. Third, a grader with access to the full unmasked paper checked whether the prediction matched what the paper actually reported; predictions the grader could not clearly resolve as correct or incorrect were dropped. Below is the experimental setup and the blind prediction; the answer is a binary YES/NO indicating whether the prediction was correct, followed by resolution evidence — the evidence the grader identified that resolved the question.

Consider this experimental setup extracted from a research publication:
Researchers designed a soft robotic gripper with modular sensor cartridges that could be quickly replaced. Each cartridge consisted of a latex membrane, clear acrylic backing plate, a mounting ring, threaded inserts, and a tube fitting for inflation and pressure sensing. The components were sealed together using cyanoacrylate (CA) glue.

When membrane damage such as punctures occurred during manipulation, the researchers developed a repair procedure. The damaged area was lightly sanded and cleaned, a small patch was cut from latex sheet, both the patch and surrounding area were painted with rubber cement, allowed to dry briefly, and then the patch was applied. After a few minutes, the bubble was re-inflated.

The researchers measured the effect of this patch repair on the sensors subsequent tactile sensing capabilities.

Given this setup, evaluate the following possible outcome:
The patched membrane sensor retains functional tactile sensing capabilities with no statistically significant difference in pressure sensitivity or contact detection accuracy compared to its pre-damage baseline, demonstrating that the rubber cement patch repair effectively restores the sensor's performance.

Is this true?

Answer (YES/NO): NO